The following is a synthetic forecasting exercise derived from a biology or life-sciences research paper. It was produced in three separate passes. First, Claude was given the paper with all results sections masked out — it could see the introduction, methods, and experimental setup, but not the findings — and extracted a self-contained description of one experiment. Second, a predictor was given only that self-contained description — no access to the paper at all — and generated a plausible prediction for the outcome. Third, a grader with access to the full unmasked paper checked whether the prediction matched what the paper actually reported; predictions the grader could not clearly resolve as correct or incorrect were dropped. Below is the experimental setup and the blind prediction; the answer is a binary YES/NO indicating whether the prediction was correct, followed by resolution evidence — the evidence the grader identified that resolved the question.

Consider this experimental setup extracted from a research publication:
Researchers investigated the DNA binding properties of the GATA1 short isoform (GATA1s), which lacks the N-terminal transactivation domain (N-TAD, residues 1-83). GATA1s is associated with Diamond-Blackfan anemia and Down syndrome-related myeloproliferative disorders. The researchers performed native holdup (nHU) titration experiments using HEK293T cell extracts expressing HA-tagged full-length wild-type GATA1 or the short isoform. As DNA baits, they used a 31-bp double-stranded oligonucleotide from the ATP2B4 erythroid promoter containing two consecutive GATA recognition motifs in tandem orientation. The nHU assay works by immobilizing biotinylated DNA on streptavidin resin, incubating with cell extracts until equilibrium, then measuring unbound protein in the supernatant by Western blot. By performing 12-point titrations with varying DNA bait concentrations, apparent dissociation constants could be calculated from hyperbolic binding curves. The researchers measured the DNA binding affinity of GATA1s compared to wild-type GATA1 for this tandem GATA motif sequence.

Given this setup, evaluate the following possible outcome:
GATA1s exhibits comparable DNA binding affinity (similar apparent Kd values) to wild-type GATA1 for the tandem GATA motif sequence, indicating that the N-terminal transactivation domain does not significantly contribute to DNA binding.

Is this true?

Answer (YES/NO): NO